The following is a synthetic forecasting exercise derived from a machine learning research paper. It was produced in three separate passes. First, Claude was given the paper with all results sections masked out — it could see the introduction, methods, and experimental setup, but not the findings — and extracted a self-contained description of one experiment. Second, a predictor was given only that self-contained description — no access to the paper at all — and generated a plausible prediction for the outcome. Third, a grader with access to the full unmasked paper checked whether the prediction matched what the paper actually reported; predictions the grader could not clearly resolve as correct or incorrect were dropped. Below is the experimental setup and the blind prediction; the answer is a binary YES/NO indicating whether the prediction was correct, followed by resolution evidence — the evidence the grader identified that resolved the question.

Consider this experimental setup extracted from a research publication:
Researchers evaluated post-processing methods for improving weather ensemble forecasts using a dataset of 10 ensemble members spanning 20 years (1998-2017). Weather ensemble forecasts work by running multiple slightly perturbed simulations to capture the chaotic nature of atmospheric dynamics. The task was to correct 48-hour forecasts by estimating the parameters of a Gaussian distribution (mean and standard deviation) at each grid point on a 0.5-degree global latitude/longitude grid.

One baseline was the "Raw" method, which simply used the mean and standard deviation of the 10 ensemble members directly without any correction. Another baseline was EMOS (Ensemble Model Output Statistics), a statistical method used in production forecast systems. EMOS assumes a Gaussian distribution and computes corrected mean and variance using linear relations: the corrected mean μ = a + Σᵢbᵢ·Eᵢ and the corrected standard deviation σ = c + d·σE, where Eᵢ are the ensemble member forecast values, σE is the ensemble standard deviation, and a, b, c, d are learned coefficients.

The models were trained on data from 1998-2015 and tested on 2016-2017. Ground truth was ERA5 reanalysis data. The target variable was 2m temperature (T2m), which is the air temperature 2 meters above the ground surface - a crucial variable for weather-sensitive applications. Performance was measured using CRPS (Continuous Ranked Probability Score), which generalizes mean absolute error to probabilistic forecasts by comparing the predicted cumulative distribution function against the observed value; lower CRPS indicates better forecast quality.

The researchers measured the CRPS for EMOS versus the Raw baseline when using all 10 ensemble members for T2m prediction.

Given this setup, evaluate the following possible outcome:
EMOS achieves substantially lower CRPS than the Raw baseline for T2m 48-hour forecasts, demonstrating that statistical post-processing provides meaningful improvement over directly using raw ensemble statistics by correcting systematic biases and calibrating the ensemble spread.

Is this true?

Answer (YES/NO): NO